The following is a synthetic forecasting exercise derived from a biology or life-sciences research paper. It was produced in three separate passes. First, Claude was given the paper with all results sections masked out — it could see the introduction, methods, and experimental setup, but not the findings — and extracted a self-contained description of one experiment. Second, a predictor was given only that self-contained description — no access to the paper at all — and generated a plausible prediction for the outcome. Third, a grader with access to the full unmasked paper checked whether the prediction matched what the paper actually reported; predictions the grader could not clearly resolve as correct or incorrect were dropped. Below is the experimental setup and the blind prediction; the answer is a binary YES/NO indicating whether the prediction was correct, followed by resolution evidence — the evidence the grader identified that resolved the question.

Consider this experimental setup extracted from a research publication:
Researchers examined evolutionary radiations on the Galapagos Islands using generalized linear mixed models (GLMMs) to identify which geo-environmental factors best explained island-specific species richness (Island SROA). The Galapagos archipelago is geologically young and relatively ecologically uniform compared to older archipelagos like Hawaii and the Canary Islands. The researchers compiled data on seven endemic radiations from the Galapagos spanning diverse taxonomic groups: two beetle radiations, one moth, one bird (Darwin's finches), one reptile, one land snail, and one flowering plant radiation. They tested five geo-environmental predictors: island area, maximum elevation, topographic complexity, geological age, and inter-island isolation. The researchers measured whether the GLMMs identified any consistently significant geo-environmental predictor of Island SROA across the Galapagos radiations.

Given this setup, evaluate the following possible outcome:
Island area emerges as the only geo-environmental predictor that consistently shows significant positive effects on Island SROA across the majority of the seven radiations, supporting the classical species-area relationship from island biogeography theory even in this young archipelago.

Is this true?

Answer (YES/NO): NO